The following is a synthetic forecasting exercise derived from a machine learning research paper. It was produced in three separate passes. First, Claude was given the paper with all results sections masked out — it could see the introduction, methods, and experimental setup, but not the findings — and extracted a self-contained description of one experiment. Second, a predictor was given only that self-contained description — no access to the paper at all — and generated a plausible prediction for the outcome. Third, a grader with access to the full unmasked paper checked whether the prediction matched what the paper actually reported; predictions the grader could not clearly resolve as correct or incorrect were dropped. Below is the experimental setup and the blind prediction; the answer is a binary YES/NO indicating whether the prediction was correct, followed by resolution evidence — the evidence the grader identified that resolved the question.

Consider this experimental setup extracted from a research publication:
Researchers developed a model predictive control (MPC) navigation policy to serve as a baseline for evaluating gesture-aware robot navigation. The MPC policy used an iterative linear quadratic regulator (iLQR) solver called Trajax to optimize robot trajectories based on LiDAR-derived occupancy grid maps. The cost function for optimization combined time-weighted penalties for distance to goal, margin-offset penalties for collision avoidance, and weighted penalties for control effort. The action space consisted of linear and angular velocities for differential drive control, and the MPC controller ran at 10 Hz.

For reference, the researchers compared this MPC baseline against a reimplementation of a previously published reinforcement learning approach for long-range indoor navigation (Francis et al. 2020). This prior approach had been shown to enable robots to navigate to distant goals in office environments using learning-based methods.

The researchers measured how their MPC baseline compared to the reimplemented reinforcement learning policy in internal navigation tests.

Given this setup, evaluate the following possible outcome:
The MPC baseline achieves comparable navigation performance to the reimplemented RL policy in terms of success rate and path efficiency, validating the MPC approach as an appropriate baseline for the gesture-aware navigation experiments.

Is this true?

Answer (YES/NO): NO